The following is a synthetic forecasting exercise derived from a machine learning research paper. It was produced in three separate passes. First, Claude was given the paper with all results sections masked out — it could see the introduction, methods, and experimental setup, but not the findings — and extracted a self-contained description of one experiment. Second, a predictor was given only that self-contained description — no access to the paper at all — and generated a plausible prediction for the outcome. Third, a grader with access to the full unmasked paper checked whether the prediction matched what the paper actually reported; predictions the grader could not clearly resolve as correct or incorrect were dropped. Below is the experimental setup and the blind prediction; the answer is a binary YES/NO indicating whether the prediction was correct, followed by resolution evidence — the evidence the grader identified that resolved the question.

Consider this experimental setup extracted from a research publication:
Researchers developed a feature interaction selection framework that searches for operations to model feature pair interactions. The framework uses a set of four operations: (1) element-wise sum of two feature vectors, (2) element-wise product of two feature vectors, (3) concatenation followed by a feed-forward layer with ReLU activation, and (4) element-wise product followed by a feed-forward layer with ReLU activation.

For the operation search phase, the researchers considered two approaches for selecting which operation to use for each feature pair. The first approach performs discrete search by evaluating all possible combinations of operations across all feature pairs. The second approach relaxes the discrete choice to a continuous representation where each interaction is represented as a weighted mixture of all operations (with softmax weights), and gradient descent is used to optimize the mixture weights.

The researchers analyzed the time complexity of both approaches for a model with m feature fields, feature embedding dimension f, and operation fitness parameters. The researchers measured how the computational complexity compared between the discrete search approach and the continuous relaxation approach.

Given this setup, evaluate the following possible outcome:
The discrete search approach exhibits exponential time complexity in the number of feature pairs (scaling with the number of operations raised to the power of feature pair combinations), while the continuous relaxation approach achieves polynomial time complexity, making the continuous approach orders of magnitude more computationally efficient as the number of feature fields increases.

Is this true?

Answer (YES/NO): NO